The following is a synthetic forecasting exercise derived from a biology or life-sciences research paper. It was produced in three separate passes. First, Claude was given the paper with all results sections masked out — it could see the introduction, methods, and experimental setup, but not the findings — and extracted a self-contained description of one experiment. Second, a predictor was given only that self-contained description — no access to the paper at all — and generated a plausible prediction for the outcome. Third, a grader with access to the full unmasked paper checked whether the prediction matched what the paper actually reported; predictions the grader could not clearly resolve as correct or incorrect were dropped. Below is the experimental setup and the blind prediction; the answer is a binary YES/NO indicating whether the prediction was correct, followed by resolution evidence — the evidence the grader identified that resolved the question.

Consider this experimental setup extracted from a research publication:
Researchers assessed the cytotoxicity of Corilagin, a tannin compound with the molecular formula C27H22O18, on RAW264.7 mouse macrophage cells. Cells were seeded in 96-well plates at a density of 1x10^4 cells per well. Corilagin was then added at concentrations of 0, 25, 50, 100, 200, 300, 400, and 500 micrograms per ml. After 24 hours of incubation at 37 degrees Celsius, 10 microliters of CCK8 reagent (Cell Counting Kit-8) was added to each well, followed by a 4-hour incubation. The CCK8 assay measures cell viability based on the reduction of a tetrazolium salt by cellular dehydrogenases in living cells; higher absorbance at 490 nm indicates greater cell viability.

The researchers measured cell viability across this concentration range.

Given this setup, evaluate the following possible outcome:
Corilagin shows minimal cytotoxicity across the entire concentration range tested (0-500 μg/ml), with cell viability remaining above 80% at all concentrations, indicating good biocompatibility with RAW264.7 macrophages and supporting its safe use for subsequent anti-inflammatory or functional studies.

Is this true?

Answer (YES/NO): NO